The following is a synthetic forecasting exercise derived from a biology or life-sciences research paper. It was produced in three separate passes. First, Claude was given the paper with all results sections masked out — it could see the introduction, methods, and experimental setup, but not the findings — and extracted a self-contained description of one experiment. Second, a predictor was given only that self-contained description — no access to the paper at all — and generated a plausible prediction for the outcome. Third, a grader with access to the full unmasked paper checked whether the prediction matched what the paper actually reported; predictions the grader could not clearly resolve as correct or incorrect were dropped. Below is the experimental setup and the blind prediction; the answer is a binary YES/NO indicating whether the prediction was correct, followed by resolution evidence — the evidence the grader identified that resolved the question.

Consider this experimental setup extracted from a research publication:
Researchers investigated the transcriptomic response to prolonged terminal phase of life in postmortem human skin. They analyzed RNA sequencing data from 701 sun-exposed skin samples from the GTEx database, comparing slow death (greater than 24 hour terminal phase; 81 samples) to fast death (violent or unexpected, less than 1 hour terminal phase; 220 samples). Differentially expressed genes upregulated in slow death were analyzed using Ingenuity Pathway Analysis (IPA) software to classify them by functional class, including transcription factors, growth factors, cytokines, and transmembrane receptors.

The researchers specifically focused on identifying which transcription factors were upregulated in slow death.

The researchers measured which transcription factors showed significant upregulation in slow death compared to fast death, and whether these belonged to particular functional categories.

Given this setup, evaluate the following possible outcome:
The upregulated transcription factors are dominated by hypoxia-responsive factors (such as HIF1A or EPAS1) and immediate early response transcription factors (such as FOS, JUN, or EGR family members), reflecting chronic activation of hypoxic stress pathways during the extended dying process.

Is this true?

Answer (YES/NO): NO